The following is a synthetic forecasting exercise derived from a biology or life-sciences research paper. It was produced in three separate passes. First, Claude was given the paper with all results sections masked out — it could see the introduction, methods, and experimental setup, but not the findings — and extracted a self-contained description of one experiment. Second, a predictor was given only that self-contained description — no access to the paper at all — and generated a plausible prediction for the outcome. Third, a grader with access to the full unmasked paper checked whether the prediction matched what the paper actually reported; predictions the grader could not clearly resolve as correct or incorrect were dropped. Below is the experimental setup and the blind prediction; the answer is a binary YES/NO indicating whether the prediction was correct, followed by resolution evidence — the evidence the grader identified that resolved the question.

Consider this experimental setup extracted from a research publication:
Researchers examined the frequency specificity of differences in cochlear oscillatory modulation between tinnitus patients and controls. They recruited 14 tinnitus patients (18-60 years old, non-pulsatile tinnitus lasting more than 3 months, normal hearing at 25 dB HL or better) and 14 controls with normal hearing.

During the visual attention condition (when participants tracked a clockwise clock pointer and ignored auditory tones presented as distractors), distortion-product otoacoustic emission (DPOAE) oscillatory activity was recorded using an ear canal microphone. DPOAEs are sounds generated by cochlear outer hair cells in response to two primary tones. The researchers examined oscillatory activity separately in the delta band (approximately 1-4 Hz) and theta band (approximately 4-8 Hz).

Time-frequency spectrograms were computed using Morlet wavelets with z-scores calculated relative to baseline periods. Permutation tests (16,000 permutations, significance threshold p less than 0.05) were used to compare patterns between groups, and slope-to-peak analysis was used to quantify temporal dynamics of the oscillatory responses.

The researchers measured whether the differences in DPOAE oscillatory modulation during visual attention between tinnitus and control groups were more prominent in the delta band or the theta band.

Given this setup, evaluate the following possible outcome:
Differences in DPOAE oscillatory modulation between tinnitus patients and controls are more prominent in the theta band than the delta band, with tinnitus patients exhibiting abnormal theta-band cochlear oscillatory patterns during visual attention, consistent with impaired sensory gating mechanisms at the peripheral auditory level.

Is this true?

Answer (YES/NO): NO